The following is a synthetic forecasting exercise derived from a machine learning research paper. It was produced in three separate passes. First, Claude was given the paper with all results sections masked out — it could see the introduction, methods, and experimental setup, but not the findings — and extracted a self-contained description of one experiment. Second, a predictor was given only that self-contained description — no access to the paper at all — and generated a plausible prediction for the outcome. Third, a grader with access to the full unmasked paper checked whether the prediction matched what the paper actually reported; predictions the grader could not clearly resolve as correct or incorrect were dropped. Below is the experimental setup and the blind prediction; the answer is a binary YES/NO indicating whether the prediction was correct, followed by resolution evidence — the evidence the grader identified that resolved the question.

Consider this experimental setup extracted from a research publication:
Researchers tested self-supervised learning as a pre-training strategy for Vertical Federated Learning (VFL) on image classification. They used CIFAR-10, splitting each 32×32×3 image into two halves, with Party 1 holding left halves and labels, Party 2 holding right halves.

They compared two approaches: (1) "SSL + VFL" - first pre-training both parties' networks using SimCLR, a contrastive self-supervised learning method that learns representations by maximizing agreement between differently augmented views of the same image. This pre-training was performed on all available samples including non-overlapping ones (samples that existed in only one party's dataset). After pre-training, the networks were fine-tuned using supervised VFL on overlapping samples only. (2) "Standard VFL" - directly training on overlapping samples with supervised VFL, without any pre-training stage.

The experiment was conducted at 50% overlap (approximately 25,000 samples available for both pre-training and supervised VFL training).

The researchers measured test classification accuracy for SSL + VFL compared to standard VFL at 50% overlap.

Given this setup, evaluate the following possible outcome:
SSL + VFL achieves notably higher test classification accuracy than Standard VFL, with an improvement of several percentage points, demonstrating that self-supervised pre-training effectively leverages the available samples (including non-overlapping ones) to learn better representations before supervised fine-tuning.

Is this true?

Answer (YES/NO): NO